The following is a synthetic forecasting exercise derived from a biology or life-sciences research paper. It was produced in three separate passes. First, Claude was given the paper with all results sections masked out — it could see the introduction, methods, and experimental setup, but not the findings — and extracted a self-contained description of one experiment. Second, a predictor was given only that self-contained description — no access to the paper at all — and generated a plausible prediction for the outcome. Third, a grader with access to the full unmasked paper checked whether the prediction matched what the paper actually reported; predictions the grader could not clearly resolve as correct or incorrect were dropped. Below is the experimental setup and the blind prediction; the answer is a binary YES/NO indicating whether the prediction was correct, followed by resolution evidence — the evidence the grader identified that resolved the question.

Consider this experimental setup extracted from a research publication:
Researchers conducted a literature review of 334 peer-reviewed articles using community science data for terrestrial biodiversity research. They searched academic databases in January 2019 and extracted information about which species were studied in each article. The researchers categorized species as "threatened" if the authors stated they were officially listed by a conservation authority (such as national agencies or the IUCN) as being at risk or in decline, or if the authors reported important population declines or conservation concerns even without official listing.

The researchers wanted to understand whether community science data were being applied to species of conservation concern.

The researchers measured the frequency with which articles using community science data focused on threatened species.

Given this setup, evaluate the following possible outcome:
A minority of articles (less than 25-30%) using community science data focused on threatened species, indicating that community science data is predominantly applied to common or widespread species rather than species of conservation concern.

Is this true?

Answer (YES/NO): YES